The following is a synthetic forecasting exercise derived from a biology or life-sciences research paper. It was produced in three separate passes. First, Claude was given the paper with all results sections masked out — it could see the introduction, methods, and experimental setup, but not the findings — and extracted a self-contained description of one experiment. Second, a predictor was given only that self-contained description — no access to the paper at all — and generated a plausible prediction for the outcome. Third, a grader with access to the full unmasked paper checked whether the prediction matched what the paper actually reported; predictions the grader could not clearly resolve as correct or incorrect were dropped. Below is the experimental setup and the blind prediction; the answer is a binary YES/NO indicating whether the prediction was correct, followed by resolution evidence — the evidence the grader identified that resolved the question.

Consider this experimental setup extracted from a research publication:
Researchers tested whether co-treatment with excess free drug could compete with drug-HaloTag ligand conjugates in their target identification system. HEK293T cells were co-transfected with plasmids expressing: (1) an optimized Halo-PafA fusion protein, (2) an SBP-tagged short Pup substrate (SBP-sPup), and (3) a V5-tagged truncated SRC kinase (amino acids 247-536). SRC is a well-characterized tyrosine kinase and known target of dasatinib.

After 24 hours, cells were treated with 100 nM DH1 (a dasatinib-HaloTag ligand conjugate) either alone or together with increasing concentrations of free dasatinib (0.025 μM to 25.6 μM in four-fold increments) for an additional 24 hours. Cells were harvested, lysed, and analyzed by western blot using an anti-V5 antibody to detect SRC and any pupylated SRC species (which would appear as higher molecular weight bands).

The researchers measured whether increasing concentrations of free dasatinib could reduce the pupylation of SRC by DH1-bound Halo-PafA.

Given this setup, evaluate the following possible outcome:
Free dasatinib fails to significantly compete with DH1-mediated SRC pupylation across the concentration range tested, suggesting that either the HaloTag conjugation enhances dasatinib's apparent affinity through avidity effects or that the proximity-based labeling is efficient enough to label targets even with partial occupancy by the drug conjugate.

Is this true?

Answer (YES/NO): NO